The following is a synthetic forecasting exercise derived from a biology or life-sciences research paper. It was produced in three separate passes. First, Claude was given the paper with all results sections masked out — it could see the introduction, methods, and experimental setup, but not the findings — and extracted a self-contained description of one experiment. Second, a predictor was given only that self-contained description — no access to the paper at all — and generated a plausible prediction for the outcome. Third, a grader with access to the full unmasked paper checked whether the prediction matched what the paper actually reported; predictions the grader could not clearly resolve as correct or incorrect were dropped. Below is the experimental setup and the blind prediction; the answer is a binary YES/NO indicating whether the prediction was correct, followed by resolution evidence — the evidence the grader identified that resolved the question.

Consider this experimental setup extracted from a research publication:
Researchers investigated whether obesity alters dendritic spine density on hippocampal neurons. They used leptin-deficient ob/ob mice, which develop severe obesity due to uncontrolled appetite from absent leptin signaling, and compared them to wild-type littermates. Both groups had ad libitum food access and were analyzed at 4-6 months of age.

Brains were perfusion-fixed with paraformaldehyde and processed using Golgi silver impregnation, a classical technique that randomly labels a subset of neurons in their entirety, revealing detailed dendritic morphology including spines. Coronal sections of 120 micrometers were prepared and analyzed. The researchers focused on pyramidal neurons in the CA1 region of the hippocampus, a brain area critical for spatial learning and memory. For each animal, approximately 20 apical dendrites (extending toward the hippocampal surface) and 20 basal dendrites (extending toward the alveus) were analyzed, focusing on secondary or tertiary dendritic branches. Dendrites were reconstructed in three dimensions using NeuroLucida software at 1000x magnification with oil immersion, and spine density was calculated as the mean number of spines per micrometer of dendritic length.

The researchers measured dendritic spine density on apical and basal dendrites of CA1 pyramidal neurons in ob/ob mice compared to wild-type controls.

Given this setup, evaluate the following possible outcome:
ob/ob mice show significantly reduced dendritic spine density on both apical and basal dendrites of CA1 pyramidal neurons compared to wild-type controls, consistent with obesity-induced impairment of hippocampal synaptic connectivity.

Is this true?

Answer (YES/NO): NO